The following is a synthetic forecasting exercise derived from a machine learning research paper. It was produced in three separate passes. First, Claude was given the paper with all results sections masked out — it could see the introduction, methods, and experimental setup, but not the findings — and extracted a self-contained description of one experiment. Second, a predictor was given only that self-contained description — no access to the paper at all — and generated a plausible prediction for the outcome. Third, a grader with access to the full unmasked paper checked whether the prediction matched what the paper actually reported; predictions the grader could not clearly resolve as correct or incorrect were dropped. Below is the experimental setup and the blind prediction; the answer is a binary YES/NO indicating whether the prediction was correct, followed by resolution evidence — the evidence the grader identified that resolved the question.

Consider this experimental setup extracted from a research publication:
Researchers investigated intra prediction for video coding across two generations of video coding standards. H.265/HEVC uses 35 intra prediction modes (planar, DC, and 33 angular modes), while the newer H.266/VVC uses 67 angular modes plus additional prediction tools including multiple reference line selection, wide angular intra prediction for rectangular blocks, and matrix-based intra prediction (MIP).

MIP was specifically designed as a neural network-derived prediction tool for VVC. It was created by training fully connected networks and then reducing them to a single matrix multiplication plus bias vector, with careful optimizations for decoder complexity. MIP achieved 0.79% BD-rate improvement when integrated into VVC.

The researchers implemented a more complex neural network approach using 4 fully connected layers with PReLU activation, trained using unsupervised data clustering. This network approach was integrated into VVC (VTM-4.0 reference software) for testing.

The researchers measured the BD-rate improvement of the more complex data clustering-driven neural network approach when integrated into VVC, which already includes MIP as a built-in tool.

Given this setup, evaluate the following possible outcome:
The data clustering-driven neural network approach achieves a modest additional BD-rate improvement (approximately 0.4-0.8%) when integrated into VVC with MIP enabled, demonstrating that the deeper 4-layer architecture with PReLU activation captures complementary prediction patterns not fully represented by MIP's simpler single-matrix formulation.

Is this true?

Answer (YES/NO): NO